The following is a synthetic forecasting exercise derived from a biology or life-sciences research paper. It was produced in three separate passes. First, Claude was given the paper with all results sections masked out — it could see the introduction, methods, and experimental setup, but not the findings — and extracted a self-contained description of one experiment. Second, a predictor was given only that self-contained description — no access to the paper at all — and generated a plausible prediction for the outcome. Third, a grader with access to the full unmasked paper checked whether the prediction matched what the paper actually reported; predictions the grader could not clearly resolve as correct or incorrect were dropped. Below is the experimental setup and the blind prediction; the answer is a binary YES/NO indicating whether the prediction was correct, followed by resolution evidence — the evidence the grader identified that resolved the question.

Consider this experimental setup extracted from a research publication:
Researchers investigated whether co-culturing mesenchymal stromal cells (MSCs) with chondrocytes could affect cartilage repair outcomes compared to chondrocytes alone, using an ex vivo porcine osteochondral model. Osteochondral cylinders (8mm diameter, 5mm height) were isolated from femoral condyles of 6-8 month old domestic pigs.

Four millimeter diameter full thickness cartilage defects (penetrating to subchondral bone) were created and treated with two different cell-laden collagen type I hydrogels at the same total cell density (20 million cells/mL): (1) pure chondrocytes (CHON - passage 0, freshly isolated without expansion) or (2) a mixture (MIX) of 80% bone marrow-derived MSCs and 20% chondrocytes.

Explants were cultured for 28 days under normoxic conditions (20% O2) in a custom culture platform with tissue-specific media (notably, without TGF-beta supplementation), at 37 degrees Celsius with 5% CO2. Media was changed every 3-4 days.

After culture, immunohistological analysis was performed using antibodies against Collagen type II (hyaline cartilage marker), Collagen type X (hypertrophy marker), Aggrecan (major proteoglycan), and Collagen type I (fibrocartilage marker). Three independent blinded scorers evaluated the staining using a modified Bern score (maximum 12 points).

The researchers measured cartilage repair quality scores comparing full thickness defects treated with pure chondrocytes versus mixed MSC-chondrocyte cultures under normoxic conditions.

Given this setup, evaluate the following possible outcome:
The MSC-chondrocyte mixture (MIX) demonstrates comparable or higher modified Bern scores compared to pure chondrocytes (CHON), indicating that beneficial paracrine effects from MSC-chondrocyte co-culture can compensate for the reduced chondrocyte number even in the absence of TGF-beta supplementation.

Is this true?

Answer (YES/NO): YES